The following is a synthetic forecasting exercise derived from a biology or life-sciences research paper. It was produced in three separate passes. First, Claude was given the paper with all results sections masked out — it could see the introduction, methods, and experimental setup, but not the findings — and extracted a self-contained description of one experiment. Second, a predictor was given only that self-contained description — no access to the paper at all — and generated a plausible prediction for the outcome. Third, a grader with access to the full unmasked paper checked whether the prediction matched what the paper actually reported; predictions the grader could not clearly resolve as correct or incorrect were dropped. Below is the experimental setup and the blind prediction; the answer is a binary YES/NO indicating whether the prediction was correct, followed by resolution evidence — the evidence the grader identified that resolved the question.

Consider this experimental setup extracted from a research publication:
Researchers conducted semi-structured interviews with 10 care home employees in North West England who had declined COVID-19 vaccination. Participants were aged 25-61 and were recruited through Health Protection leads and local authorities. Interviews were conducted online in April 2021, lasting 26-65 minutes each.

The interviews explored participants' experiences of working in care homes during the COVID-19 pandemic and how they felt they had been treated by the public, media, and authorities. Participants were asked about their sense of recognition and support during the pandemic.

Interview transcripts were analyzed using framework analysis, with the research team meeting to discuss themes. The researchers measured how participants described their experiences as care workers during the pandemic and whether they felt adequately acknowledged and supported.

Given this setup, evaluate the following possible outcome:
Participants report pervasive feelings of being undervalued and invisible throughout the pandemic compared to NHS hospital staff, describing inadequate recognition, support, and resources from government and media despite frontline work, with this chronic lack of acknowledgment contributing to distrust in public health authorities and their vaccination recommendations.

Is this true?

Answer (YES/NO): YES